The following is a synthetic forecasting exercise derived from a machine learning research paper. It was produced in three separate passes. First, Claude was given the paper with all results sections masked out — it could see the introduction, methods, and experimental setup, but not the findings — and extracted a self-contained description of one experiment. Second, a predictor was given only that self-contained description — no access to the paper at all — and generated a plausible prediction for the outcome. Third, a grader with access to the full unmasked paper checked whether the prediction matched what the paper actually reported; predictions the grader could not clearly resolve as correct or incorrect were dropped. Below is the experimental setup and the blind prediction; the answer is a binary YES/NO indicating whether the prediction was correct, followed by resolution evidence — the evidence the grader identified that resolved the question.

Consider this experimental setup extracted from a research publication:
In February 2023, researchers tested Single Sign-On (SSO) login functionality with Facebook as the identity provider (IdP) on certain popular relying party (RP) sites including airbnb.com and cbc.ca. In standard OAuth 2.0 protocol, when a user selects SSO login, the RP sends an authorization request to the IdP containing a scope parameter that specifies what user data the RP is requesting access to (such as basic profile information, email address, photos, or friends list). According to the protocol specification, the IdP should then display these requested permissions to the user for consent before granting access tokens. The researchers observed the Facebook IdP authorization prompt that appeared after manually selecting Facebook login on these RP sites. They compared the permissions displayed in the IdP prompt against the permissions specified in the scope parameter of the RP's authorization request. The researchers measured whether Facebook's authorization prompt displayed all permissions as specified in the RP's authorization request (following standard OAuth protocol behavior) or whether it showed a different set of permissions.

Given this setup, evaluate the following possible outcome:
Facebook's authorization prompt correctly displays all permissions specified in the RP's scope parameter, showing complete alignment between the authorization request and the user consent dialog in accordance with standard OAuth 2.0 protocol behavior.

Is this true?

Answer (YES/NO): NO